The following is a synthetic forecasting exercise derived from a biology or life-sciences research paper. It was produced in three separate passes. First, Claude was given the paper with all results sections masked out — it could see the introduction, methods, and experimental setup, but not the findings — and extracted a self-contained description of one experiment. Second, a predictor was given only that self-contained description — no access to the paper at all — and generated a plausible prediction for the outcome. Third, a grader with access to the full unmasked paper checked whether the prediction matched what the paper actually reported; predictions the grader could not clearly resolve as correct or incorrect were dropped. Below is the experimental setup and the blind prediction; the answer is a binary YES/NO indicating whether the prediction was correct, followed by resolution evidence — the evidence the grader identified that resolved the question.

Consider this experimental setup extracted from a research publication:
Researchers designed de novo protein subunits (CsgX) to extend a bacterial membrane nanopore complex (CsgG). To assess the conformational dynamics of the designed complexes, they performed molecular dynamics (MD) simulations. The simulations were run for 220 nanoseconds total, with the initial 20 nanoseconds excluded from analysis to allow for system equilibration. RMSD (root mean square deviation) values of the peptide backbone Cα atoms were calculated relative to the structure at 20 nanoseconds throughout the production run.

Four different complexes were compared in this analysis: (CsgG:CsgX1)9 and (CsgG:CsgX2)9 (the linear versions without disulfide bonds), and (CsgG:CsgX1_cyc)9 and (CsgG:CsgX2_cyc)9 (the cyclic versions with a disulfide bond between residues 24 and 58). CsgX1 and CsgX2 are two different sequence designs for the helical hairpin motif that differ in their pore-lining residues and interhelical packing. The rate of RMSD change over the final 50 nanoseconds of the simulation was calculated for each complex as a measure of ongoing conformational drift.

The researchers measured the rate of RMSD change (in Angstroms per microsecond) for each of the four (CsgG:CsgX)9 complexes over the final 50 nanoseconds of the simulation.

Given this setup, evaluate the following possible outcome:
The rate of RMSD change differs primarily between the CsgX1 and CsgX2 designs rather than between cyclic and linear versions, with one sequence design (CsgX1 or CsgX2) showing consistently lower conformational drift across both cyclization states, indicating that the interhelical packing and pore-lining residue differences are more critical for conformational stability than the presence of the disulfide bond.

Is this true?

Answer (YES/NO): NO